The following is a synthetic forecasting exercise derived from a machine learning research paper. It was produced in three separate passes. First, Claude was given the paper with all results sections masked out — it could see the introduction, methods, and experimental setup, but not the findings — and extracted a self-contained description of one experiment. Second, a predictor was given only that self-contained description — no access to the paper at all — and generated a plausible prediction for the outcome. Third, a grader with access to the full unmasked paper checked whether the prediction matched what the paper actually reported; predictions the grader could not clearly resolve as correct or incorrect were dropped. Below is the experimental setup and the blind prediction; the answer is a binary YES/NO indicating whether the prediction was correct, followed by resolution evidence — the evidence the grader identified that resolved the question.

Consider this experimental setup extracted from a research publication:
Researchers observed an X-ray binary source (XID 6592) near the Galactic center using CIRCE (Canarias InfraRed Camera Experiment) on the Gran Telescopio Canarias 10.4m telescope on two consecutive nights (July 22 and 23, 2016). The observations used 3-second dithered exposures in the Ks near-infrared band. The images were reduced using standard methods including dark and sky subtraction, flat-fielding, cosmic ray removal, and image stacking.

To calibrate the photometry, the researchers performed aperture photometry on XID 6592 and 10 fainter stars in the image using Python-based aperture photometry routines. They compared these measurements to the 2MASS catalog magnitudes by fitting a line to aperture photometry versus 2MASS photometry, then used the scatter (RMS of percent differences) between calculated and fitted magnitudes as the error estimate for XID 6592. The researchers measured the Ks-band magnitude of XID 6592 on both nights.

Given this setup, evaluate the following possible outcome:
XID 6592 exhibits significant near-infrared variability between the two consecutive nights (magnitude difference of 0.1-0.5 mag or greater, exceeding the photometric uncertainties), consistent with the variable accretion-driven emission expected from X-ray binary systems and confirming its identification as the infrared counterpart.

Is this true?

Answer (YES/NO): NO